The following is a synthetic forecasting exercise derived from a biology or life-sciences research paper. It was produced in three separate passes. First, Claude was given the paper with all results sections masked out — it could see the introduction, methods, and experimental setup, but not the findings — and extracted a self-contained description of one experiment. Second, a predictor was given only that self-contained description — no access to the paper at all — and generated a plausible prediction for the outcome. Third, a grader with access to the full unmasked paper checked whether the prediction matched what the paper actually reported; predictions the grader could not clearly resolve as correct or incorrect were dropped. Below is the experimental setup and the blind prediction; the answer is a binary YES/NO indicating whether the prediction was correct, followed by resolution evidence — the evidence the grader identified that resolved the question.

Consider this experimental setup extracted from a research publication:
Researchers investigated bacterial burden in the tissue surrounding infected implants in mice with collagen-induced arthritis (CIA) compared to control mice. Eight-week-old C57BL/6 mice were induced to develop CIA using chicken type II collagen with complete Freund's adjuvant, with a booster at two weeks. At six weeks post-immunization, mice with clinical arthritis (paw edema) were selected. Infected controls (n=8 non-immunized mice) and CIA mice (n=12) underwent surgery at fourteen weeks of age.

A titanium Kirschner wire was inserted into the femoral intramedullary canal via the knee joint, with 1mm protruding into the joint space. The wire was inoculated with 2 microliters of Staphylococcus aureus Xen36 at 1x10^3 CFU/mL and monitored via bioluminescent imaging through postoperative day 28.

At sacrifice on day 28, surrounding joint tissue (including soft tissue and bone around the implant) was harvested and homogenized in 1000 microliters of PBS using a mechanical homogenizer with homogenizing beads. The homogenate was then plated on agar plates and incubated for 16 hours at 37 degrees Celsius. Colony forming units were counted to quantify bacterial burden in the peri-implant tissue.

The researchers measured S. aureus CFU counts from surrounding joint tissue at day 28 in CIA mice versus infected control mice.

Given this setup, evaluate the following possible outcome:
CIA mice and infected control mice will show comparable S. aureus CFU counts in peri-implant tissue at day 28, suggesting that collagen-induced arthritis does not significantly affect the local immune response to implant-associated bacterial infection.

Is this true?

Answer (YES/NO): YES